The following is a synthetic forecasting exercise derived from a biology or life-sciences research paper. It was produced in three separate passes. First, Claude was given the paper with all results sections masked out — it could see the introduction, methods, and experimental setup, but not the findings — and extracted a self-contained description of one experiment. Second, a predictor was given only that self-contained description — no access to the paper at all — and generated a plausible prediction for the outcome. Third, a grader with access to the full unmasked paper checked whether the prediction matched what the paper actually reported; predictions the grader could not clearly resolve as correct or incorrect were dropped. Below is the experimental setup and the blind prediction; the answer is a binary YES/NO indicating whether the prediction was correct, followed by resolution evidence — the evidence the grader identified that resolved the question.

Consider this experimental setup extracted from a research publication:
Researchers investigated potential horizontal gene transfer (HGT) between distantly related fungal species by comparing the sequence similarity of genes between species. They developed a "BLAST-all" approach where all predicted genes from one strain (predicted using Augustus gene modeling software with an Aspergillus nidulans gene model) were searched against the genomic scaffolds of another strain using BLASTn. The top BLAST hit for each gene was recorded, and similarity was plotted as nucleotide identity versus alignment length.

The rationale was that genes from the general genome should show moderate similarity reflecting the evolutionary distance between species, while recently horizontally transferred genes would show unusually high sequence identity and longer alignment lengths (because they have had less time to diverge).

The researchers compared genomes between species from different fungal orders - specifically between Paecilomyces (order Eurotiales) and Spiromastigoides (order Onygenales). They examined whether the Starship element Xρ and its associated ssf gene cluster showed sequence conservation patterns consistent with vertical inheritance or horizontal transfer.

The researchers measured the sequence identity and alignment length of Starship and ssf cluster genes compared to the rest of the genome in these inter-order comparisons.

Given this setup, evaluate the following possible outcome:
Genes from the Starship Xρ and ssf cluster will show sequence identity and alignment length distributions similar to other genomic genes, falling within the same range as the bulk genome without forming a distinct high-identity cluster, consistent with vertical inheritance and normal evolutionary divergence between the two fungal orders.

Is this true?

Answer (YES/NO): NO